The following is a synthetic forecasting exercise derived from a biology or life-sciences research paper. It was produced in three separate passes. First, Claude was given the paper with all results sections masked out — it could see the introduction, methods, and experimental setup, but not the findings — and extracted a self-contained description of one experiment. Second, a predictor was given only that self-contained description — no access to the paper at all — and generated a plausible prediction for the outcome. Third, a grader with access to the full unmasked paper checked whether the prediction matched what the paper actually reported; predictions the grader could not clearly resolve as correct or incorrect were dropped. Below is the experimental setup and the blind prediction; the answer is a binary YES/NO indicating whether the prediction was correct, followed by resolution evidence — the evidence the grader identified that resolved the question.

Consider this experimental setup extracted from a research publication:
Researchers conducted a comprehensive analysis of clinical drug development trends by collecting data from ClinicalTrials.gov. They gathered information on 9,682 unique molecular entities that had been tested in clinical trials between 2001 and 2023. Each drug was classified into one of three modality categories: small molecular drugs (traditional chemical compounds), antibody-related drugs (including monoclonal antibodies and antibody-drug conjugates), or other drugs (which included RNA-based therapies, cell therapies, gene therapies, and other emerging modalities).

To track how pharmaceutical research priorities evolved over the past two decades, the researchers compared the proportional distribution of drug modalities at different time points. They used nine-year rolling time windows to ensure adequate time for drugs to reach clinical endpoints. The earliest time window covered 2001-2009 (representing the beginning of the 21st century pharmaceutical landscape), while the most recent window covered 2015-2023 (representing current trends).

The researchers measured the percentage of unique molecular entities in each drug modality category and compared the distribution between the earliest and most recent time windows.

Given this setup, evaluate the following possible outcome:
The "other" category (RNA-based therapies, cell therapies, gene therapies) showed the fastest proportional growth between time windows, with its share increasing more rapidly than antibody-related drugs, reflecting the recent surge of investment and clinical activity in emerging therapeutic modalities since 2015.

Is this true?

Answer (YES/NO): YES